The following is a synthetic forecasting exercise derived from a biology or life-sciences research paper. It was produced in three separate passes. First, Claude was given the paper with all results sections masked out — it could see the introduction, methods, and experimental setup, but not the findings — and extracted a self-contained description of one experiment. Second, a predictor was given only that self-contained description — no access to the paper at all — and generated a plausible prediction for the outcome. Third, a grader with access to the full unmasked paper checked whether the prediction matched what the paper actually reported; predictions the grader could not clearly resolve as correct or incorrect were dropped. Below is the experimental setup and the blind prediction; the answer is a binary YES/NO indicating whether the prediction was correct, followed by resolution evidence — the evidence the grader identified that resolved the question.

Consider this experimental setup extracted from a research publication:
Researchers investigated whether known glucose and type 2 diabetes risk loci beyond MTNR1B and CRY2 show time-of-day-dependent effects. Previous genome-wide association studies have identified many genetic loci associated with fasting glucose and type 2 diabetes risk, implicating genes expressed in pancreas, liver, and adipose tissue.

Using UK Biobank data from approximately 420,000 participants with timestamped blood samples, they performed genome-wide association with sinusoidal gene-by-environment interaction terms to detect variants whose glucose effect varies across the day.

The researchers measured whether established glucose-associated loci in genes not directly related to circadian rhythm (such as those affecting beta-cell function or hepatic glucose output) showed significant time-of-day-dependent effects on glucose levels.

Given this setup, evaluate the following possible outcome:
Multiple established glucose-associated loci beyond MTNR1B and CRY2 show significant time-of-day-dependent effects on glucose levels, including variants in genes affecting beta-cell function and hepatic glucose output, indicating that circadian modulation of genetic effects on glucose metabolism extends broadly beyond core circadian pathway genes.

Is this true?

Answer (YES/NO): NO